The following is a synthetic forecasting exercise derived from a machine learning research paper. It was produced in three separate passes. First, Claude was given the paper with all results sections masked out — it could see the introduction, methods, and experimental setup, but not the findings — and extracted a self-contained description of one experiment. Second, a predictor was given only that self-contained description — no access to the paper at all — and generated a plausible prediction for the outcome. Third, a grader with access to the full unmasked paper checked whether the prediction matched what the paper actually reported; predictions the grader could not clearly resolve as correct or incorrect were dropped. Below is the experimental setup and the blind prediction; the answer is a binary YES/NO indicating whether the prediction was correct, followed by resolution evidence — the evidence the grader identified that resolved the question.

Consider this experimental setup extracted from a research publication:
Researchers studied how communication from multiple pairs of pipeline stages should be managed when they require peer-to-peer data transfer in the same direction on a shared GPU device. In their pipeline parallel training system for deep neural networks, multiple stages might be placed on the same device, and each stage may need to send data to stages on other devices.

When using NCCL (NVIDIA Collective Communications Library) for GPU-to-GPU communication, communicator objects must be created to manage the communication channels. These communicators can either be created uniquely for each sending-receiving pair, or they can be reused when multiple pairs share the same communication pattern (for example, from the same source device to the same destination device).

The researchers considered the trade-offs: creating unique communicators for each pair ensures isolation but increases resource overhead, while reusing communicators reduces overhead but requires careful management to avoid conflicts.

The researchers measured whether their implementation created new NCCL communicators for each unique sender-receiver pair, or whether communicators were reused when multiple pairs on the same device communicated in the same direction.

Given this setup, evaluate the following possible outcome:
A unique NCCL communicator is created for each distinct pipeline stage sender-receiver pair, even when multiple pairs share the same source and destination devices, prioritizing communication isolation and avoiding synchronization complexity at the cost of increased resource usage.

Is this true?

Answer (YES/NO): NO